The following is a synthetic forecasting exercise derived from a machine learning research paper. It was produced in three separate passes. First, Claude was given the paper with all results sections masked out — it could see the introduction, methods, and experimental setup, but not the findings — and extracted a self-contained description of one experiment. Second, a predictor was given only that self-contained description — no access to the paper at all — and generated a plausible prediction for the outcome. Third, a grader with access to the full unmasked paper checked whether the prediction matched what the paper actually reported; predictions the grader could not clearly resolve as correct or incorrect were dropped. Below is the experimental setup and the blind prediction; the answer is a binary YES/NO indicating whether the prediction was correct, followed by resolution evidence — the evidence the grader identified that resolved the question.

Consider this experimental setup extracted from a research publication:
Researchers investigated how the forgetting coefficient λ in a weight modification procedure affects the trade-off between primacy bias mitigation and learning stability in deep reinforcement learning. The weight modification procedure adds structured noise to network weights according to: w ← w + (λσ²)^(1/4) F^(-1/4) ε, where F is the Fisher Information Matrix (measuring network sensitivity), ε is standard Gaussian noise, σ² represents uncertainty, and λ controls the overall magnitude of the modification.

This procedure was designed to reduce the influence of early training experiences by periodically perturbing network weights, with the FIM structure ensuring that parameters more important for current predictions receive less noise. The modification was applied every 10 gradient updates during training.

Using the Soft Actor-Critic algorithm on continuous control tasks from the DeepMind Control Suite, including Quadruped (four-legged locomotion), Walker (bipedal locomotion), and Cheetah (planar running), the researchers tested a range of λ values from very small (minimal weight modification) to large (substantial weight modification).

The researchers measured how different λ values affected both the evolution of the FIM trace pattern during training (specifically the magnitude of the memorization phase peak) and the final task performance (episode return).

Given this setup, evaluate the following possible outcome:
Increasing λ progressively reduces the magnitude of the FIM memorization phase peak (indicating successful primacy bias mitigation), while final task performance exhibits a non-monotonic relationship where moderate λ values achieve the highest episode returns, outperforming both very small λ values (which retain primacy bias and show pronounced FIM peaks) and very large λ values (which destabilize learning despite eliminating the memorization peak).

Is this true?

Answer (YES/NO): YES